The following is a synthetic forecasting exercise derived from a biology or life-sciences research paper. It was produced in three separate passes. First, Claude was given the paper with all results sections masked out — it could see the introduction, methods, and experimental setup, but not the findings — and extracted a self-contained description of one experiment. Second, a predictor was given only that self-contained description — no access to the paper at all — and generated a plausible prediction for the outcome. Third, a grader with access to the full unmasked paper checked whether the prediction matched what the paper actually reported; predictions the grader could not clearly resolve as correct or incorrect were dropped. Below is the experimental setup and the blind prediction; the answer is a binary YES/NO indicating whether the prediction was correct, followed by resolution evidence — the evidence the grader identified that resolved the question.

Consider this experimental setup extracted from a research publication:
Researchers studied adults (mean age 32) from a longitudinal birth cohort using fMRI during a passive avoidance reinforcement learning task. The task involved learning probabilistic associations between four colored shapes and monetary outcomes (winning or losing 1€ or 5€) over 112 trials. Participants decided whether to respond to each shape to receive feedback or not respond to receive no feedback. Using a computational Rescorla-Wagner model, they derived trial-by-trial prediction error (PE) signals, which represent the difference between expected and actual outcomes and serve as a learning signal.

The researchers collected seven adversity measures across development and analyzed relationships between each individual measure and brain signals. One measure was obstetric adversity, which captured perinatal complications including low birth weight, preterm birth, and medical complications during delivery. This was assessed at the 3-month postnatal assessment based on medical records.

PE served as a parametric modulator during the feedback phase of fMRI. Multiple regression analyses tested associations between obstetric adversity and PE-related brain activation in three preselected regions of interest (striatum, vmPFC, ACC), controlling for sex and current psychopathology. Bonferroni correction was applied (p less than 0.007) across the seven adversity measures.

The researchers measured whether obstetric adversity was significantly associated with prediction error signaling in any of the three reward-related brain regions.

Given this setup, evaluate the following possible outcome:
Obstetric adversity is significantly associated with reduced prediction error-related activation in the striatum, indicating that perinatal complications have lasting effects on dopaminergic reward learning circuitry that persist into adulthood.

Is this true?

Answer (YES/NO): NO